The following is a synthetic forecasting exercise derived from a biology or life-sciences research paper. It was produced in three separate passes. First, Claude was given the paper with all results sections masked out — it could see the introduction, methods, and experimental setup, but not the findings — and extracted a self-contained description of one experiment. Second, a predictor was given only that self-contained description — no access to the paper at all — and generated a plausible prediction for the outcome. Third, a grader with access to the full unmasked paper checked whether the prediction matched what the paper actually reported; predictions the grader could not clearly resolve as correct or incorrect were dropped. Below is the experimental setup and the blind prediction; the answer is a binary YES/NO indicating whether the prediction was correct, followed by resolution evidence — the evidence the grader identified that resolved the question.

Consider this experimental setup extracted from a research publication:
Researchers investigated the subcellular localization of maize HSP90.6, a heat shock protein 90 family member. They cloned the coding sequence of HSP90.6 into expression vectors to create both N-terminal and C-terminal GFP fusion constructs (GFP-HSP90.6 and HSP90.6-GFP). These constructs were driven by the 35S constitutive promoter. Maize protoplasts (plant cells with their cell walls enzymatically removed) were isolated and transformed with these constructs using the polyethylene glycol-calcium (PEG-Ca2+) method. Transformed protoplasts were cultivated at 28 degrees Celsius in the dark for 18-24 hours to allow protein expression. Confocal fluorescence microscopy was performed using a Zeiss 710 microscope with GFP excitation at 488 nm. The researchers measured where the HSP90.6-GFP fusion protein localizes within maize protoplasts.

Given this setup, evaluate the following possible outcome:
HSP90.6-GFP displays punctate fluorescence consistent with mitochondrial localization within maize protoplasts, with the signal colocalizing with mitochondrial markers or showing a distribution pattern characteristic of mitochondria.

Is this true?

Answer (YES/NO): NO